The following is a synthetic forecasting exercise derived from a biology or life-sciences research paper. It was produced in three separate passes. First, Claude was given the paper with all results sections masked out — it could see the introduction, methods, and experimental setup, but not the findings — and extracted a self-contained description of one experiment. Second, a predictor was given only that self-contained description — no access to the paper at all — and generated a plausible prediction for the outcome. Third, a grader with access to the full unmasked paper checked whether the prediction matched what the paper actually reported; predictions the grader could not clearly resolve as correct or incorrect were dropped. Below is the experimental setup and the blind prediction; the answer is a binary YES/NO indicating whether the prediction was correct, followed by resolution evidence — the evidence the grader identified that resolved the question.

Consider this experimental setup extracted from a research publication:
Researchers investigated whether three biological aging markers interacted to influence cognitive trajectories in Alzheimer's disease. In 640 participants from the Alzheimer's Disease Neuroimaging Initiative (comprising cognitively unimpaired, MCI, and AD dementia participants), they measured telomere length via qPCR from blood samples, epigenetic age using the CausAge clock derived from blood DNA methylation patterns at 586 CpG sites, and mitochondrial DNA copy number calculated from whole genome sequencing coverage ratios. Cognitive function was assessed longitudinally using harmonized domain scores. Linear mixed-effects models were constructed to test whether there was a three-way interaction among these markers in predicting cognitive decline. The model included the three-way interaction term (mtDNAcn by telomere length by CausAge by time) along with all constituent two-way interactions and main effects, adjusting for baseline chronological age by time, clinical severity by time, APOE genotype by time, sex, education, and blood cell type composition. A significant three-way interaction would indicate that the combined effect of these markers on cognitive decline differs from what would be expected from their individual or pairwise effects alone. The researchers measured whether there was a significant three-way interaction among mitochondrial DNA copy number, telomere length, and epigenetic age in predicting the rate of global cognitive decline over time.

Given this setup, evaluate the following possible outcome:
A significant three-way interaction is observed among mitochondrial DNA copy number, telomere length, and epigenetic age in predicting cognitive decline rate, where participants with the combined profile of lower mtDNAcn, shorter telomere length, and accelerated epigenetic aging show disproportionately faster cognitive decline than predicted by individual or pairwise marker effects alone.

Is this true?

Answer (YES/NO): NO